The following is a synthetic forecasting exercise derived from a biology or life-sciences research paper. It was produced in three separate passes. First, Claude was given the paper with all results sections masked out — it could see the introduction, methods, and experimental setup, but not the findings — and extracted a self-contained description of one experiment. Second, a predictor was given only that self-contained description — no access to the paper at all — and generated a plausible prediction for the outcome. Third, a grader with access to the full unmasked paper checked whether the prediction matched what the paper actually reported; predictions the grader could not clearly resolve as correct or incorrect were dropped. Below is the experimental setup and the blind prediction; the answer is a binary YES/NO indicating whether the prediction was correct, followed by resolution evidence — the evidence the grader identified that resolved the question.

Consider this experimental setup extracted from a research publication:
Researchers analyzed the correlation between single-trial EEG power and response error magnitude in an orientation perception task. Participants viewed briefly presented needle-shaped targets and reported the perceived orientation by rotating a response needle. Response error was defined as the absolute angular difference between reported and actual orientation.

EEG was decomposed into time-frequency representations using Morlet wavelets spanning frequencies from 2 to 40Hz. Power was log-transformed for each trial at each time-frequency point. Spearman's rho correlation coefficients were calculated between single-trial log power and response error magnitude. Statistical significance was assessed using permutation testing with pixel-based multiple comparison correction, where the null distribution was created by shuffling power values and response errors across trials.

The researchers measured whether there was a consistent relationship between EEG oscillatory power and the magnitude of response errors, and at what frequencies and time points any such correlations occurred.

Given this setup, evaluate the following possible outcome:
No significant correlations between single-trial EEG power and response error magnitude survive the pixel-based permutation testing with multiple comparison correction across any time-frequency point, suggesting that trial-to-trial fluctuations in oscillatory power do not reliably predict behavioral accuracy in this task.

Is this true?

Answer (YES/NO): YES